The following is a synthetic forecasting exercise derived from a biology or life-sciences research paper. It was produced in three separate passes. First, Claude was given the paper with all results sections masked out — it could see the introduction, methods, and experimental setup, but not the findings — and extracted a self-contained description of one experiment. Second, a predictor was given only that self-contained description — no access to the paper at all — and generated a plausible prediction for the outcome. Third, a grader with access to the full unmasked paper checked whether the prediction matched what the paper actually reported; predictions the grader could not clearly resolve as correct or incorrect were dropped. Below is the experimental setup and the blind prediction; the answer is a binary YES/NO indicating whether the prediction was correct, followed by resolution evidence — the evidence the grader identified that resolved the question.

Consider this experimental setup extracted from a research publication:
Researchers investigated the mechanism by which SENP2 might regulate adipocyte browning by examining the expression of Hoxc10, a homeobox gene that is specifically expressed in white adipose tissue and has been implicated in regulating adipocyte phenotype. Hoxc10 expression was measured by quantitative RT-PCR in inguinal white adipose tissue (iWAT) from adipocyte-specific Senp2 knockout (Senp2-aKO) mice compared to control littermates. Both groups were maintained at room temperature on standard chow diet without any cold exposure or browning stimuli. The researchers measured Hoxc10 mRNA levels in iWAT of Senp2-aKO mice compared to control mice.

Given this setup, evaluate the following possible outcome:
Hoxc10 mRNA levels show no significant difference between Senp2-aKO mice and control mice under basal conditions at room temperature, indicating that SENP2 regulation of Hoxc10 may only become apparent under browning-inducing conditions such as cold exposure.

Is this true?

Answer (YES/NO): NO